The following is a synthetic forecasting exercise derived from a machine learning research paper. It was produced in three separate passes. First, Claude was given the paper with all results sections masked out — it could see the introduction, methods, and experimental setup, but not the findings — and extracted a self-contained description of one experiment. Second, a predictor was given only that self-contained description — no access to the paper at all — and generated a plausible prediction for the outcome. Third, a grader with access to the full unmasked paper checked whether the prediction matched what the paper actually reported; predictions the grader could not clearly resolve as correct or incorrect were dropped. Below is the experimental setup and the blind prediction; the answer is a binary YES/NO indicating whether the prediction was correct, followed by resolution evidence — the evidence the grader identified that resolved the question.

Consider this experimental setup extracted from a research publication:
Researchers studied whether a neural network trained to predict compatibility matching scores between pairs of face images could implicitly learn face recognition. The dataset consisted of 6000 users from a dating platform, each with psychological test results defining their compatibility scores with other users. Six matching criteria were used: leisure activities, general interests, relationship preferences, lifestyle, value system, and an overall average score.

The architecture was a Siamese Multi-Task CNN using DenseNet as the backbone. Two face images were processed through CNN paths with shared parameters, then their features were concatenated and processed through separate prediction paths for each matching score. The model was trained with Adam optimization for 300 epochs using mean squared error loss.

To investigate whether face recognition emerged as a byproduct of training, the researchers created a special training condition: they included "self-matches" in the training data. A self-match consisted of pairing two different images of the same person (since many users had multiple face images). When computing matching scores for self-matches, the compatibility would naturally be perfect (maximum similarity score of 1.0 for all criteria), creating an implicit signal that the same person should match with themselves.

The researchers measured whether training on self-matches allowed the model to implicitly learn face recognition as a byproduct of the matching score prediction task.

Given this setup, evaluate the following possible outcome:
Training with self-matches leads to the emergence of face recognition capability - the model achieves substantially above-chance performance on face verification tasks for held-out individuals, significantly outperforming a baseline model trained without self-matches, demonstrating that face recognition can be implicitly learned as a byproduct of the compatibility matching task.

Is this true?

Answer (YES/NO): YES